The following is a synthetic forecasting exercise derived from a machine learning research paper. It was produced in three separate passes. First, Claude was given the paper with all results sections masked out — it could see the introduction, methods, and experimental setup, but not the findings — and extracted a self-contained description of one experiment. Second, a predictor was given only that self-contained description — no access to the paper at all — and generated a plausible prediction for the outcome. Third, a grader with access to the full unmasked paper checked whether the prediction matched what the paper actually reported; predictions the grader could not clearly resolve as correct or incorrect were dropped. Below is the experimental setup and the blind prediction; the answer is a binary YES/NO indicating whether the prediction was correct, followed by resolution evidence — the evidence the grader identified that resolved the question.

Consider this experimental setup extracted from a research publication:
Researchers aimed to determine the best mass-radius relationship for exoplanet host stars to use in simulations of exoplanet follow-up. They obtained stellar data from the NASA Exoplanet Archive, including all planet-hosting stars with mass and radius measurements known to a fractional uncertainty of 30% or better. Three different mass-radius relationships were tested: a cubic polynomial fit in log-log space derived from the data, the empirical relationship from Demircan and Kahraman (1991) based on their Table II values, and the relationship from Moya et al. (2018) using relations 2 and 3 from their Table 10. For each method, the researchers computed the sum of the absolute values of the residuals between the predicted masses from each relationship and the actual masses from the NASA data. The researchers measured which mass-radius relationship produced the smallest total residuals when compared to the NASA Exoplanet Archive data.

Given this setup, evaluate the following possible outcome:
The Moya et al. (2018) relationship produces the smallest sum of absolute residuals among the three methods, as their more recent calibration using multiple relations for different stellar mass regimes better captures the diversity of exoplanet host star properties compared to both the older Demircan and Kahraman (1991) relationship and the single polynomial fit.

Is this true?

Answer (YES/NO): NO